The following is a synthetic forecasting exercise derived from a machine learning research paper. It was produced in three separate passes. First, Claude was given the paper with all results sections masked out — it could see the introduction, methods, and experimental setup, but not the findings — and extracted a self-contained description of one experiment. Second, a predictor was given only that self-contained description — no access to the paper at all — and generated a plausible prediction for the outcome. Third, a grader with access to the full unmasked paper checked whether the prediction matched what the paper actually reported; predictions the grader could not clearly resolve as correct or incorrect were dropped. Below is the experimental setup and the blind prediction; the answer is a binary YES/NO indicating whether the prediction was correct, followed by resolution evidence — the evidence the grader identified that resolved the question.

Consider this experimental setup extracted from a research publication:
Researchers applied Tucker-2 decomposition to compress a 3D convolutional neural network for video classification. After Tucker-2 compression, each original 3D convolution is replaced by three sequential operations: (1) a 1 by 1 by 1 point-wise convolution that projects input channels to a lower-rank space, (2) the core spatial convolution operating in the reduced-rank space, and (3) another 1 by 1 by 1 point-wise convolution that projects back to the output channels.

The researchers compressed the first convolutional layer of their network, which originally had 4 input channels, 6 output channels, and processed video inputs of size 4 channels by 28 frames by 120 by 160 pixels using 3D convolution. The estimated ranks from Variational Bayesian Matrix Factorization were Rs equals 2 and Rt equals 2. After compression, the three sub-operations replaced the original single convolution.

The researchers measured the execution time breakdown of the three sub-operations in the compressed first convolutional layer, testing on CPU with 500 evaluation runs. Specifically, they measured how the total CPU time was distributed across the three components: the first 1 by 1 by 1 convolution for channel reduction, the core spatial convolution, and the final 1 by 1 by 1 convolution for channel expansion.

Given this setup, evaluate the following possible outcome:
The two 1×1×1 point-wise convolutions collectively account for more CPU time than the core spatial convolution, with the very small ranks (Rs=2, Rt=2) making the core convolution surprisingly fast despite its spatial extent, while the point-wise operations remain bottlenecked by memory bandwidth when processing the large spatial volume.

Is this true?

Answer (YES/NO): NO